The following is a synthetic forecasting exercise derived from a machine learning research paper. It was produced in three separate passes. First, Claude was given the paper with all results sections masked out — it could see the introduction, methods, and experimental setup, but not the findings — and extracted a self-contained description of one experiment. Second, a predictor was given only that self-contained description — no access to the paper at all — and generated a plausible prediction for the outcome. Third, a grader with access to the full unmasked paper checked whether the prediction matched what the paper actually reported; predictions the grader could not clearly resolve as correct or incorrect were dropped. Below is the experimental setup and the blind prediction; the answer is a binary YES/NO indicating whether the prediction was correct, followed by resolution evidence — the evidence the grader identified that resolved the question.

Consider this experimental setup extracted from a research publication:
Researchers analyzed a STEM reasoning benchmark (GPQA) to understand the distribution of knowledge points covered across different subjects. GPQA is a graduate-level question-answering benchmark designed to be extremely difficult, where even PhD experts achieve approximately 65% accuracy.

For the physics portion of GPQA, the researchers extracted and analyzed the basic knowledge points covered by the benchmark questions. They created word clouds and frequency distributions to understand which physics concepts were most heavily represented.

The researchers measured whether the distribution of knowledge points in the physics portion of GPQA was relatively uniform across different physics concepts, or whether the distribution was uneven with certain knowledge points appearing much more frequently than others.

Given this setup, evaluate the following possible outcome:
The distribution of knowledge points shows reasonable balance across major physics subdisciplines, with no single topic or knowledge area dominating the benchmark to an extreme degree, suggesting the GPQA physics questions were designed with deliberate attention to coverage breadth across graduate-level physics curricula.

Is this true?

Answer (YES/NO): NO